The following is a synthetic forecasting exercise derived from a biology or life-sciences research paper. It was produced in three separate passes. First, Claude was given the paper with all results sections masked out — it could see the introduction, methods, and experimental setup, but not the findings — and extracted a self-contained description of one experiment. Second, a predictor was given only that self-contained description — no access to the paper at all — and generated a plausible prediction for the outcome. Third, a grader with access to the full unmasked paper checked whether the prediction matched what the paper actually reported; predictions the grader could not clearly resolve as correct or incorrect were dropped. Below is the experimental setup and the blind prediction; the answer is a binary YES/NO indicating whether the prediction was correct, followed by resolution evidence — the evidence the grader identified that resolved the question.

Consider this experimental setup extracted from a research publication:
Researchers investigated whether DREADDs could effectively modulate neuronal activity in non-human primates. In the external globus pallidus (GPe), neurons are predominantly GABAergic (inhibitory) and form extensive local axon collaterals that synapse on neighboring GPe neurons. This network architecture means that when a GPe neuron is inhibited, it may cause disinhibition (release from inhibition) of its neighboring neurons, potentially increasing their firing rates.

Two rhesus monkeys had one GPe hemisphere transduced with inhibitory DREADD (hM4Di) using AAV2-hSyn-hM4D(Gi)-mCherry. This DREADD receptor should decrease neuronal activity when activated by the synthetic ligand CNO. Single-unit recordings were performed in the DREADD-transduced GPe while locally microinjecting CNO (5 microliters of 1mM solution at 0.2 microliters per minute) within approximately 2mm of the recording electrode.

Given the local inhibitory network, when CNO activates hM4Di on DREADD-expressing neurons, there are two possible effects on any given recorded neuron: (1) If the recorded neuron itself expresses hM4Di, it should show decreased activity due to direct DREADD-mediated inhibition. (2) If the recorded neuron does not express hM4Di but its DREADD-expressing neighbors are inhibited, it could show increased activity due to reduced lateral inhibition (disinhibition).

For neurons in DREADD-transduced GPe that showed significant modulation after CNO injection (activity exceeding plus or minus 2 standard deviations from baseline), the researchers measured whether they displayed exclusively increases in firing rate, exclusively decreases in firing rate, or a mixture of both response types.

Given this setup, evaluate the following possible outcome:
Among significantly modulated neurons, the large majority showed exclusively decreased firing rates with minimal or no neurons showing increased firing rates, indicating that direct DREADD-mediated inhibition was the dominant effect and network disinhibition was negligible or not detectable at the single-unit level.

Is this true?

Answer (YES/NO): NO